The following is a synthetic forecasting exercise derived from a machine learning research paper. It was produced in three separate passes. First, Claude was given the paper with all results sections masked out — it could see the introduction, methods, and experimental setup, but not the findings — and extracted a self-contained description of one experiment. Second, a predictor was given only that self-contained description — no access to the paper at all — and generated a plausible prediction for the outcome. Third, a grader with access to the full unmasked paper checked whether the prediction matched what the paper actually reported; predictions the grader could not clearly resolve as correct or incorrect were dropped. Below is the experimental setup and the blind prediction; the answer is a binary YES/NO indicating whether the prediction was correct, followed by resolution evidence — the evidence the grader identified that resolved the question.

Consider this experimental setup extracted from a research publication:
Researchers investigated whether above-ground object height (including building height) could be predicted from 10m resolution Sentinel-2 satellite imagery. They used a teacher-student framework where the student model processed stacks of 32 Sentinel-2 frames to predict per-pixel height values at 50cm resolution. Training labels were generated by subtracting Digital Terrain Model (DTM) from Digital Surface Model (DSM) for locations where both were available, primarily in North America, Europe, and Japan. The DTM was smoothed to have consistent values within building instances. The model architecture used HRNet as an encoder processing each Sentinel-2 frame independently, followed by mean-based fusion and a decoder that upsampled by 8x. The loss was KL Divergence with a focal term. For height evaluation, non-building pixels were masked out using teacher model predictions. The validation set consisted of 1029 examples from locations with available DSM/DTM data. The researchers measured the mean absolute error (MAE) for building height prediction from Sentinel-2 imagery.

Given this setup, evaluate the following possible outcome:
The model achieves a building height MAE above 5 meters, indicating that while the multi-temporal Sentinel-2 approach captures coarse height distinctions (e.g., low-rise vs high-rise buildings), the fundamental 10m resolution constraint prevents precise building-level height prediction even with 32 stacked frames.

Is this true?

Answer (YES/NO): NO